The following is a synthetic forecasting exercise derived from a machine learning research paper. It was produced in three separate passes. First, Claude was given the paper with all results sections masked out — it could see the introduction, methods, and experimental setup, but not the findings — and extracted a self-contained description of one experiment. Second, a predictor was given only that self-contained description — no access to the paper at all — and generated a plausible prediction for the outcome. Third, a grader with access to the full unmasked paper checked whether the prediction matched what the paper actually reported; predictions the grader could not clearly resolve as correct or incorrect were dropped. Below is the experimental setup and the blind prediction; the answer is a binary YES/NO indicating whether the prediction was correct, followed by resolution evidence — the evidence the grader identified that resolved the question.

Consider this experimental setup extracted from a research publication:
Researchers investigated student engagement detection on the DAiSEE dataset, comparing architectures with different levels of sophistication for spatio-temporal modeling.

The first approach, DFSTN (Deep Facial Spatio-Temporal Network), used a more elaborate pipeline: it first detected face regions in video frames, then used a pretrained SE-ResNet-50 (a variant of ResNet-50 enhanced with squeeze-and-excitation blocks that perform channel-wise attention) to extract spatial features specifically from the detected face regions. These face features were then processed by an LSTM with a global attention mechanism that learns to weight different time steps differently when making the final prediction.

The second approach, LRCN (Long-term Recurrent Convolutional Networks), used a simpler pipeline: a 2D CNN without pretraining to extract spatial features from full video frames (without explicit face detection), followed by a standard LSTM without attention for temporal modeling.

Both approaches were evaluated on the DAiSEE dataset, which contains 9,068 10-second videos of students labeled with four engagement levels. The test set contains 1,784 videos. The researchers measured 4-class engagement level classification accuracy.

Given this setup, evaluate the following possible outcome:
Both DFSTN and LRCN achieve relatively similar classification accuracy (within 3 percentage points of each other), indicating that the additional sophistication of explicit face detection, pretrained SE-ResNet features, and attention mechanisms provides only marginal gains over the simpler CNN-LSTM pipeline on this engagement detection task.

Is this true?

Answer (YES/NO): YES